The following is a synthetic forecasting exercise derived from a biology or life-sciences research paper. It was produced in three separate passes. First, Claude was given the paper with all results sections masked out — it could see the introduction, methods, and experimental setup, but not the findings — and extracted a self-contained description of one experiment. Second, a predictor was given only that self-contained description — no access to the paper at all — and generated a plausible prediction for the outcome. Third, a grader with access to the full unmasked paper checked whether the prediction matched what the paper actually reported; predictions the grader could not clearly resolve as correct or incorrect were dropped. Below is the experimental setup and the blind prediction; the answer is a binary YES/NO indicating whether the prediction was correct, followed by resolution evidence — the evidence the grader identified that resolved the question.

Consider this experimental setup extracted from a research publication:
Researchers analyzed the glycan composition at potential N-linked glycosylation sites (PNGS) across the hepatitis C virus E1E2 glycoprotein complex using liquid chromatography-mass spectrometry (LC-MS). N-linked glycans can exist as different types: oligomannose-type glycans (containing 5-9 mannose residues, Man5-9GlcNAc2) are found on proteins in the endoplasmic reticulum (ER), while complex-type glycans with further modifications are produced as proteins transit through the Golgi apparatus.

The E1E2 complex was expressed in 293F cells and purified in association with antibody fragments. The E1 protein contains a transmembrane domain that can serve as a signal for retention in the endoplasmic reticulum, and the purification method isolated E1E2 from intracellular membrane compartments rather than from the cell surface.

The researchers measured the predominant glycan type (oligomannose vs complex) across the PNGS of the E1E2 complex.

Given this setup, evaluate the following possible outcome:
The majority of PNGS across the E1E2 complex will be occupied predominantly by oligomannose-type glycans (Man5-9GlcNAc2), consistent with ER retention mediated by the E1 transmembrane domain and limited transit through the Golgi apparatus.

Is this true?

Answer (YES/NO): YES